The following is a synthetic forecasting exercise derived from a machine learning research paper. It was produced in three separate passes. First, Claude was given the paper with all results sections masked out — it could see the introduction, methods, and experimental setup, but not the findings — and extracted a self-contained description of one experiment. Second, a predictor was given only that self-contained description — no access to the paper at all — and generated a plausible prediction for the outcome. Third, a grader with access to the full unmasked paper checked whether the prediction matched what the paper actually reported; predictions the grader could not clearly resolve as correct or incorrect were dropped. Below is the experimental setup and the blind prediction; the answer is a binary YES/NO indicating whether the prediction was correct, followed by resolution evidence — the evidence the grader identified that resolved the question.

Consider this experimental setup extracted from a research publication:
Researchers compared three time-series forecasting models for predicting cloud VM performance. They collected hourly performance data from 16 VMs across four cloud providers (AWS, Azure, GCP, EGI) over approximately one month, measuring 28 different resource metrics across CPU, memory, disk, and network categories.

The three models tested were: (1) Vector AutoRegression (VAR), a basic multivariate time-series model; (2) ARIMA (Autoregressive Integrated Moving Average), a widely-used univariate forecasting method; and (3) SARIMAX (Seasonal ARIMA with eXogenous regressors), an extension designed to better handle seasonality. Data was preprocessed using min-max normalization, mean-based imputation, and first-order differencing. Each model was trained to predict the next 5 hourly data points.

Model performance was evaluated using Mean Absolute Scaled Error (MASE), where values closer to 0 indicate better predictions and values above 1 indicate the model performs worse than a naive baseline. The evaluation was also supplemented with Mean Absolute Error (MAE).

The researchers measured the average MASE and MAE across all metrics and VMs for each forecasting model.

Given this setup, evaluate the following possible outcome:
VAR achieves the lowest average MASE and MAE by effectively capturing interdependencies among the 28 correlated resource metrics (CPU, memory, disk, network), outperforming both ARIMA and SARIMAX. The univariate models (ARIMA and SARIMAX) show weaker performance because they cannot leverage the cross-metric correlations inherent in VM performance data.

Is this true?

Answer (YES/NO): NO